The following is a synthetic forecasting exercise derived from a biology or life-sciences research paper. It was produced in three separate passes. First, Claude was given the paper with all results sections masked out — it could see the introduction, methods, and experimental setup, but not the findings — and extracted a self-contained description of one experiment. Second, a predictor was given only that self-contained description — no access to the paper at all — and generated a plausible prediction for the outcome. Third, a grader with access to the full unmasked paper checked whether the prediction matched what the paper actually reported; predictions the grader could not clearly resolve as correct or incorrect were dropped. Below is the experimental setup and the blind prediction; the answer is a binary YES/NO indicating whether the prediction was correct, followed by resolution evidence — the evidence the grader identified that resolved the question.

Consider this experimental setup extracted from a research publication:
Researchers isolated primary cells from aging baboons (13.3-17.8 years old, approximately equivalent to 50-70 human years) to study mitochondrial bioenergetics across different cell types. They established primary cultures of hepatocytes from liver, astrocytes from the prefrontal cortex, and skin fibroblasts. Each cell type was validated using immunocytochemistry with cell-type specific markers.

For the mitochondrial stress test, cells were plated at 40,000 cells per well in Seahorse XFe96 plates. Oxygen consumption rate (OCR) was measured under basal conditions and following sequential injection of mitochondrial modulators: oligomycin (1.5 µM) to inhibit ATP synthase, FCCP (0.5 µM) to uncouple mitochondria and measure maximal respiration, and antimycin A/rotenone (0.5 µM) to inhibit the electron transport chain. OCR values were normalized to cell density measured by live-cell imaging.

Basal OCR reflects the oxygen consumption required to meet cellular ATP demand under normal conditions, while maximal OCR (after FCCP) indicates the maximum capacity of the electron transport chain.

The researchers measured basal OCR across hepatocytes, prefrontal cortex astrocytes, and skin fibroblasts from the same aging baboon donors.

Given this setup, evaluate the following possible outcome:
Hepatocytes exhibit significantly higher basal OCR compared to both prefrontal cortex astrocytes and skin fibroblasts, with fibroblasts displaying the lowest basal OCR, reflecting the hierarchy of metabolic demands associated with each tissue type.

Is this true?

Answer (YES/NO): NO